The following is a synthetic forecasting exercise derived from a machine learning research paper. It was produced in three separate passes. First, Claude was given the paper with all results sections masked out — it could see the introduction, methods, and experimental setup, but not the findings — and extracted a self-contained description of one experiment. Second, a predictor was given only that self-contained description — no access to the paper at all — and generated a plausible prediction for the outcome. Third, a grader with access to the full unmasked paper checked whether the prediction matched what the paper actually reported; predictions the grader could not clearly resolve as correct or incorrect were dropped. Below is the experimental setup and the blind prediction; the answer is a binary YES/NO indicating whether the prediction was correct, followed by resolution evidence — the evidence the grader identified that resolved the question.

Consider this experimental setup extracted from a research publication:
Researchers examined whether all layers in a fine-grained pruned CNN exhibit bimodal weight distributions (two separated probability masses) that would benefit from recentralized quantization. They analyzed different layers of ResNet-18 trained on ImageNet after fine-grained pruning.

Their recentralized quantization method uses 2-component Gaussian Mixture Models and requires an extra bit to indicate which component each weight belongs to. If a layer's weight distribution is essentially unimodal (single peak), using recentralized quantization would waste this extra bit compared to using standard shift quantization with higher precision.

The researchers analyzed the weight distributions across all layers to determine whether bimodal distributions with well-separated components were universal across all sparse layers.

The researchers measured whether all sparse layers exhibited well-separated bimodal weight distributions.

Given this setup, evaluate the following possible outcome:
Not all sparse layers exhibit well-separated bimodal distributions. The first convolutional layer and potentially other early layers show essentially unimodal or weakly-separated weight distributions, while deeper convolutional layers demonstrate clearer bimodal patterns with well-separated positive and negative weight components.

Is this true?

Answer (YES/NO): NO